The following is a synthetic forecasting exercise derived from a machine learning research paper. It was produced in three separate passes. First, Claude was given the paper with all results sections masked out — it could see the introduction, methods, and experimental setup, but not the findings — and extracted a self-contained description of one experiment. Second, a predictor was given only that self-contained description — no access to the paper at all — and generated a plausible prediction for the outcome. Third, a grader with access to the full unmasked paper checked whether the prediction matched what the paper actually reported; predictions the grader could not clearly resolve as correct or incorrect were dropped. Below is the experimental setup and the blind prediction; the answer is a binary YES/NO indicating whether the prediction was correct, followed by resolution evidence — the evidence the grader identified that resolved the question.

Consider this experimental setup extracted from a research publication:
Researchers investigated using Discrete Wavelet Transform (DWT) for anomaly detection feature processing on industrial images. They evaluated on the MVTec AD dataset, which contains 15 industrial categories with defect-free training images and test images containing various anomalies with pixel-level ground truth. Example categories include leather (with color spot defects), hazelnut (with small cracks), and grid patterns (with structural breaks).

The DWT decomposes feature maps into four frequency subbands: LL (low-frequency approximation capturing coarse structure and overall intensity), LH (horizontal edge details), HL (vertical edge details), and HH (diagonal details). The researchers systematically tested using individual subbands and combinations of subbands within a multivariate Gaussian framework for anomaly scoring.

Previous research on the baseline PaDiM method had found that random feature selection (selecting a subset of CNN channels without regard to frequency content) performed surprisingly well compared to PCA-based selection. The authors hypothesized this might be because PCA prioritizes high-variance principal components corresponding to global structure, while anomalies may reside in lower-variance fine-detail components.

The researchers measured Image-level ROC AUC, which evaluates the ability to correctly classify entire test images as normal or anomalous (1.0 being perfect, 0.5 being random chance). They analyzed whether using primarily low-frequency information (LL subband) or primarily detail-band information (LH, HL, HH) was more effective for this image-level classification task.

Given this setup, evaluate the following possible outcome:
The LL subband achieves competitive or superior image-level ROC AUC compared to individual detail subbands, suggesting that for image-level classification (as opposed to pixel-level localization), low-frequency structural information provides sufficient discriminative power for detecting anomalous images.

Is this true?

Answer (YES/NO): YES